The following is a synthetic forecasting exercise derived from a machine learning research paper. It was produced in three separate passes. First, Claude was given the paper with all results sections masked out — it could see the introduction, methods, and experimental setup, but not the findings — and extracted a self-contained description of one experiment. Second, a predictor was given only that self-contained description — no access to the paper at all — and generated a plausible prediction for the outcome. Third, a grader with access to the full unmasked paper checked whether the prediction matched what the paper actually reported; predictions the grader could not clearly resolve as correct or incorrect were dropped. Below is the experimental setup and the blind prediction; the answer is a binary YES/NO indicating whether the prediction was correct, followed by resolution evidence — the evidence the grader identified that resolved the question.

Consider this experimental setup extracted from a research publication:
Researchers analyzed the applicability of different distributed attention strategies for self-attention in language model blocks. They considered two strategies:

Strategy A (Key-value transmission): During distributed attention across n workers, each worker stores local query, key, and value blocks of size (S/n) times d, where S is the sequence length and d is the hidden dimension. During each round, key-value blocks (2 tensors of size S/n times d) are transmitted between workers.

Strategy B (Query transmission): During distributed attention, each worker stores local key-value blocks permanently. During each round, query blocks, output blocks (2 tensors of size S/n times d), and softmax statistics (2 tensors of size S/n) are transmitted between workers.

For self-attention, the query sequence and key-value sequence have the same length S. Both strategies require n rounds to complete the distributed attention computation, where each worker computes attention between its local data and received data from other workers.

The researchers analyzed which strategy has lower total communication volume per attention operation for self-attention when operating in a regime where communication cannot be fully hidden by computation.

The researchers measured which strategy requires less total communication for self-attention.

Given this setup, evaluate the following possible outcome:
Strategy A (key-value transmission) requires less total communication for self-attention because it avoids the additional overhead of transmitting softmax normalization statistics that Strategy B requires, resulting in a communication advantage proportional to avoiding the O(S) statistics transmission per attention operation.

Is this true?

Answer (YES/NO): YES